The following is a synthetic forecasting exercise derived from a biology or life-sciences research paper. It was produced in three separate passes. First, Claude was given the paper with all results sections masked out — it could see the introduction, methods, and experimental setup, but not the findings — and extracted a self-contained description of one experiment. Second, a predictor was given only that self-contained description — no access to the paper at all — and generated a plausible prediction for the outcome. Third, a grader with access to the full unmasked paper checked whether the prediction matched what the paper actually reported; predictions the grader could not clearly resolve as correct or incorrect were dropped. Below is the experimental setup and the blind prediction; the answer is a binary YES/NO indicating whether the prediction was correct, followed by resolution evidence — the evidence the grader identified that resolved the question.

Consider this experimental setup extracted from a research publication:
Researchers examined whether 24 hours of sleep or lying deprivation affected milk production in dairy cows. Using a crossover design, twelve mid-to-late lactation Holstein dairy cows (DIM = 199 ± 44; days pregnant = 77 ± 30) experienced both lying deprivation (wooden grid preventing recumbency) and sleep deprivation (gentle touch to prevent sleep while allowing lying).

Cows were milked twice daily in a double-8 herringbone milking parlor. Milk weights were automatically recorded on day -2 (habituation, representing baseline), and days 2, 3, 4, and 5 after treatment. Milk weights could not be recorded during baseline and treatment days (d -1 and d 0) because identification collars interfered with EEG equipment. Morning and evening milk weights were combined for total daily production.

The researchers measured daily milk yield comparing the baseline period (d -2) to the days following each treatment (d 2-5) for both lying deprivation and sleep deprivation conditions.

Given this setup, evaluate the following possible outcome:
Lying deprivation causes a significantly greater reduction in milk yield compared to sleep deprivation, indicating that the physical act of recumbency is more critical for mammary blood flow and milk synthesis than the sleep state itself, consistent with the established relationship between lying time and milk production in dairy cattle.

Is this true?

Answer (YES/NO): YES